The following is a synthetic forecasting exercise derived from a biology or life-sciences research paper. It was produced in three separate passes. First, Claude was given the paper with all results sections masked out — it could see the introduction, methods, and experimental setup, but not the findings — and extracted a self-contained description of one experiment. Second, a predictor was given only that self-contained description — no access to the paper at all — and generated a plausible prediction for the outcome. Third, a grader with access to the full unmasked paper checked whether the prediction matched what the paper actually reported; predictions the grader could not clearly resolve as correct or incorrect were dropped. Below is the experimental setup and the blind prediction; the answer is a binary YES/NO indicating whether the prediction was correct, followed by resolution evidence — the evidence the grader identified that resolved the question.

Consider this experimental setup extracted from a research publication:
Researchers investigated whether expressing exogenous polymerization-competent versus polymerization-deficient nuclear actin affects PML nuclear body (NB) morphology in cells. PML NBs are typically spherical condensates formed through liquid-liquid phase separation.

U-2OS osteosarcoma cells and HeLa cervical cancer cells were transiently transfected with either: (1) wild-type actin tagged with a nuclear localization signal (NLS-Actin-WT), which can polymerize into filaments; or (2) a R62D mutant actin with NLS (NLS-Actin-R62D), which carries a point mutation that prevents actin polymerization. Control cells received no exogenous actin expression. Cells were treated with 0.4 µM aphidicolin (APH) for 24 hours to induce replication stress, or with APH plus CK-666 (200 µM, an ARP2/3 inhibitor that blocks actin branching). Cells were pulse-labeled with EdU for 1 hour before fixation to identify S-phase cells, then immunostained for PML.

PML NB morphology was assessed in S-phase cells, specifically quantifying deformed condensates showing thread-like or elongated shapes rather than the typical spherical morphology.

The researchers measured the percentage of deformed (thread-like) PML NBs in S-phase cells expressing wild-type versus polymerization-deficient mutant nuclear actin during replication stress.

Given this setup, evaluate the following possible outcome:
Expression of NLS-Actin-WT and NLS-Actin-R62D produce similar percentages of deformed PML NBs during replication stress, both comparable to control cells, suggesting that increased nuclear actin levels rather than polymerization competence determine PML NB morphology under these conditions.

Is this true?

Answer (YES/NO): NO